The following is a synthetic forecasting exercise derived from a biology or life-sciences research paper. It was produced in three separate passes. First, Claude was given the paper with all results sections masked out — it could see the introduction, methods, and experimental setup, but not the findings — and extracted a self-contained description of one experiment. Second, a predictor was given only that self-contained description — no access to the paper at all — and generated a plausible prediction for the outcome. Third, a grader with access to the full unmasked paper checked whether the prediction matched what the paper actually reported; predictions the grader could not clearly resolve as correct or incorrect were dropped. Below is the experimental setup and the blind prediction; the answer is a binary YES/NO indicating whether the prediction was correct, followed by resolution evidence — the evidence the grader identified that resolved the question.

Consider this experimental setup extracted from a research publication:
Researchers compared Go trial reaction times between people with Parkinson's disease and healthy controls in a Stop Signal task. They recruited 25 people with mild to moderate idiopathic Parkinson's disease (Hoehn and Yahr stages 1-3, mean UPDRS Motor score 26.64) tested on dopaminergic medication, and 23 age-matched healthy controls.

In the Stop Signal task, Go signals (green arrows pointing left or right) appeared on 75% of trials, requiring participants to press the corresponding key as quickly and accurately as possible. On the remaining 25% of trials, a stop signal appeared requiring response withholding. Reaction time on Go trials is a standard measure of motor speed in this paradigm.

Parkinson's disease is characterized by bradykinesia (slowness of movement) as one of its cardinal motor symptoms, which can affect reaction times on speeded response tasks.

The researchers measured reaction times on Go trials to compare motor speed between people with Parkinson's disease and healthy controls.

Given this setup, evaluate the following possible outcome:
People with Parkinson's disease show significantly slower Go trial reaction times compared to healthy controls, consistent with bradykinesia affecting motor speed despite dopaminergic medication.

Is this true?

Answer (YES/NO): NO